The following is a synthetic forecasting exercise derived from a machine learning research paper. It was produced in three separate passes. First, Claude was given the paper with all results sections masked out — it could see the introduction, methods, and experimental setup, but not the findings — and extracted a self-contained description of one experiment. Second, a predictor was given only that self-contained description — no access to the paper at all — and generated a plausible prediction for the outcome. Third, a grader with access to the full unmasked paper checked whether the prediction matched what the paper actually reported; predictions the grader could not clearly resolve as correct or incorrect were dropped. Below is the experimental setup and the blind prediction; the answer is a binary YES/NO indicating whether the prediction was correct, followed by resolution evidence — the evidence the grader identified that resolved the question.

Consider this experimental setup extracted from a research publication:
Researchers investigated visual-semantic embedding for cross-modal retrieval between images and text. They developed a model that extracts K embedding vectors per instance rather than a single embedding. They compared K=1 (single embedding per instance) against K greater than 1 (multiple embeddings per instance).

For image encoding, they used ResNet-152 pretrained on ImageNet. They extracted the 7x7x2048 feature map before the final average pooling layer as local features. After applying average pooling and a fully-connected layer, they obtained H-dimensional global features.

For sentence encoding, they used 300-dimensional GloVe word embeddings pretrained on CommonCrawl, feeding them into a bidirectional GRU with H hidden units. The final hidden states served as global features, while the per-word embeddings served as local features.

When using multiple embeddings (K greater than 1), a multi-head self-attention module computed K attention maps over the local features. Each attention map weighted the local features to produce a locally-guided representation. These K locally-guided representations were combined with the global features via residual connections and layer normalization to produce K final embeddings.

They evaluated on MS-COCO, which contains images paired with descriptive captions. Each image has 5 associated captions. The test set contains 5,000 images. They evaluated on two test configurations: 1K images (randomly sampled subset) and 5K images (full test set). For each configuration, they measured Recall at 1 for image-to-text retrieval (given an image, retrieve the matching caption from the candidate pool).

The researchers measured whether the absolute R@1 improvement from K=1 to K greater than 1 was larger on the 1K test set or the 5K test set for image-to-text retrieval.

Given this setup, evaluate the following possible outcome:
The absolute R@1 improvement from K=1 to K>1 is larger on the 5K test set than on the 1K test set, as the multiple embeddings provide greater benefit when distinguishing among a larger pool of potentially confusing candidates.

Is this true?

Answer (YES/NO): YES